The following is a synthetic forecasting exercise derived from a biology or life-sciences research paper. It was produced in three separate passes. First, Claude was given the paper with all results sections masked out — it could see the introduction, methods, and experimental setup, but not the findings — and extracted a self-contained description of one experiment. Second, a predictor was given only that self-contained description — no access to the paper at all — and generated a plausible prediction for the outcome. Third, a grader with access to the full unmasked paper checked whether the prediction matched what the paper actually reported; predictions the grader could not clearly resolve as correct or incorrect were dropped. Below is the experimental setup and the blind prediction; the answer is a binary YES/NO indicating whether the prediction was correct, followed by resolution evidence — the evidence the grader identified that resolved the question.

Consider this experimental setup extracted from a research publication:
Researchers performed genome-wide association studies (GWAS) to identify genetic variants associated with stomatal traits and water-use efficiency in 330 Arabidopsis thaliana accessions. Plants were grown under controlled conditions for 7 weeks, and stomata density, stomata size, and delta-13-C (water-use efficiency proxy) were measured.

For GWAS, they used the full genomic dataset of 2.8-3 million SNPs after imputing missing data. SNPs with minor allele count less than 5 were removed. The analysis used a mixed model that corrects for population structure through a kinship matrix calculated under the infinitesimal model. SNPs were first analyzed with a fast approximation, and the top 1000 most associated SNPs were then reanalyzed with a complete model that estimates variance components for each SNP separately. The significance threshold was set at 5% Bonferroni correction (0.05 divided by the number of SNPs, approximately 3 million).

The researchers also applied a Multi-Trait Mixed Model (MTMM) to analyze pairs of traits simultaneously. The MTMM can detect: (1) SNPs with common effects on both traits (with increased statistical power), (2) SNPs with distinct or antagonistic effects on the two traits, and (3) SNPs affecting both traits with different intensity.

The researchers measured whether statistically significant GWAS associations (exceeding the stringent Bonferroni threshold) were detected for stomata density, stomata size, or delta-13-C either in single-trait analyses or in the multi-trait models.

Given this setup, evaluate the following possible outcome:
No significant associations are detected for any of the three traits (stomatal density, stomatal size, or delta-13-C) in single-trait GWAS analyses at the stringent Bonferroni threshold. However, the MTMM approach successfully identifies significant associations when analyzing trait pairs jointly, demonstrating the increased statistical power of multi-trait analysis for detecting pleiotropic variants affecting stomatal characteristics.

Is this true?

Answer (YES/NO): NO